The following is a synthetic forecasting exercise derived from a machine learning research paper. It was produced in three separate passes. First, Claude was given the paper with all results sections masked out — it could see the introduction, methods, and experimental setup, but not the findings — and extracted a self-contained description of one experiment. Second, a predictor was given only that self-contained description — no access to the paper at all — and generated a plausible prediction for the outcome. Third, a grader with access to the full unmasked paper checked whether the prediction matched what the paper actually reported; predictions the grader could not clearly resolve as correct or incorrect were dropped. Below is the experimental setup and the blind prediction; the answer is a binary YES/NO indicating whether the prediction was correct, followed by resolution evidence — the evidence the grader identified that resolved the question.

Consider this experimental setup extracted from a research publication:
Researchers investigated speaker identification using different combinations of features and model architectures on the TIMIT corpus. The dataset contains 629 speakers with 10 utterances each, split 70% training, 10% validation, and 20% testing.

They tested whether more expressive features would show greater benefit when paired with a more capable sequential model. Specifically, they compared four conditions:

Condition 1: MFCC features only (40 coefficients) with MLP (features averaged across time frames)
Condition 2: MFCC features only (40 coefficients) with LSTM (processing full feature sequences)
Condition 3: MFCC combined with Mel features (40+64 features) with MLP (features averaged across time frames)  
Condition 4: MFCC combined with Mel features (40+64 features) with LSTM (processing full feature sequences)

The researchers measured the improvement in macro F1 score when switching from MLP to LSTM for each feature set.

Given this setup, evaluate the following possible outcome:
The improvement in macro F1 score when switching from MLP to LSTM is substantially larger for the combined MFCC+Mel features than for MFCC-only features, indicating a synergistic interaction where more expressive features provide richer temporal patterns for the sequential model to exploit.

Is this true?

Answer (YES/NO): YES